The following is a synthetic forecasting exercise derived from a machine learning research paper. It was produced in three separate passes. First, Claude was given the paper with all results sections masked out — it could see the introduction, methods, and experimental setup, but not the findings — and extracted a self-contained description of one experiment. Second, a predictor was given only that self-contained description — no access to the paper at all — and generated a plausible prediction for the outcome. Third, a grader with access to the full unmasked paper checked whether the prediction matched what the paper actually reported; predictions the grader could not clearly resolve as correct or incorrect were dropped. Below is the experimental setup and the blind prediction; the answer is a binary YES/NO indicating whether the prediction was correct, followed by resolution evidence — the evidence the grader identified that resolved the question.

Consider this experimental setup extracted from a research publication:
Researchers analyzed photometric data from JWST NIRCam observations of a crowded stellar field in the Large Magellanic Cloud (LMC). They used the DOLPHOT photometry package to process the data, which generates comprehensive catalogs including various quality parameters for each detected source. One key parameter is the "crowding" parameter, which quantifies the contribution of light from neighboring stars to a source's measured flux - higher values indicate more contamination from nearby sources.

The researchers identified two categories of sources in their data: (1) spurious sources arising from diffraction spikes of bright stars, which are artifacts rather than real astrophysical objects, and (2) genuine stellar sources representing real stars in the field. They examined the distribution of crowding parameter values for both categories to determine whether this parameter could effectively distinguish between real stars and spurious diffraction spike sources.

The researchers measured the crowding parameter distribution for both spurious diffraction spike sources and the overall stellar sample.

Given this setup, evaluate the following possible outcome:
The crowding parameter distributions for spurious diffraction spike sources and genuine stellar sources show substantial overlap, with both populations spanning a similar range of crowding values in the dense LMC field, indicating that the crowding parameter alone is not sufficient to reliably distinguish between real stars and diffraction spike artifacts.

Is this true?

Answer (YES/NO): NO